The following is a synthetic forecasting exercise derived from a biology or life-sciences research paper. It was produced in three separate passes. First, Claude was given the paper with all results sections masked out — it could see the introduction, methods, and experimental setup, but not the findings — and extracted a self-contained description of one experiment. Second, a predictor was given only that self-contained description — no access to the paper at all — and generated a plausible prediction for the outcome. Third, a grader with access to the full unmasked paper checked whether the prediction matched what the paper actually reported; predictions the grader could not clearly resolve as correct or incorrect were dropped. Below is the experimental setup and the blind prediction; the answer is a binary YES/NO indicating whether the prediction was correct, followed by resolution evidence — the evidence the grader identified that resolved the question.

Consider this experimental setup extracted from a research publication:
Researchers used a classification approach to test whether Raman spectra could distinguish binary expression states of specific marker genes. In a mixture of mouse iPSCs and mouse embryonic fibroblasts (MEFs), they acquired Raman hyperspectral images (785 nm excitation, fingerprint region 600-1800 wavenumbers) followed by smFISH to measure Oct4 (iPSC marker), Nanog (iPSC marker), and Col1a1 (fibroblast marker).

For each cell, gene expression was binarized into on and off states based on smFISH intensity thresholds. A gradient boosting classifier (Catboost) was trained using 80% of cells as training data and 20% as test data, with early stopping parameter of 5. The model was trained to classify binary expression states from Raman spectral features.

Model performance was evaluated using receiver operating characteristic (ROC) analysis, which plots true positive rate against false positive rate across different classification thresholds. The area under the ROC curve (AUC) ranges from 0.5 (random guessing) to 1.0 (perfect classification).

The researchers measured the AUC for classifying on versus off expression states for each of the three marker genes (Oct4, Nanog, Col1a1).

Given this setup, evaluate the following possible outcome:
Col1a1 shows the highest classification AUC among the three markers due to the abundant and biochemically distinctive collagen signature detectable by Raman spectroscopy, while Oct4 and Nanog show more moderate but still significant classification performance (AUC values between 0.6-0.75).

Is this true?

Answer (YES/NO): NO